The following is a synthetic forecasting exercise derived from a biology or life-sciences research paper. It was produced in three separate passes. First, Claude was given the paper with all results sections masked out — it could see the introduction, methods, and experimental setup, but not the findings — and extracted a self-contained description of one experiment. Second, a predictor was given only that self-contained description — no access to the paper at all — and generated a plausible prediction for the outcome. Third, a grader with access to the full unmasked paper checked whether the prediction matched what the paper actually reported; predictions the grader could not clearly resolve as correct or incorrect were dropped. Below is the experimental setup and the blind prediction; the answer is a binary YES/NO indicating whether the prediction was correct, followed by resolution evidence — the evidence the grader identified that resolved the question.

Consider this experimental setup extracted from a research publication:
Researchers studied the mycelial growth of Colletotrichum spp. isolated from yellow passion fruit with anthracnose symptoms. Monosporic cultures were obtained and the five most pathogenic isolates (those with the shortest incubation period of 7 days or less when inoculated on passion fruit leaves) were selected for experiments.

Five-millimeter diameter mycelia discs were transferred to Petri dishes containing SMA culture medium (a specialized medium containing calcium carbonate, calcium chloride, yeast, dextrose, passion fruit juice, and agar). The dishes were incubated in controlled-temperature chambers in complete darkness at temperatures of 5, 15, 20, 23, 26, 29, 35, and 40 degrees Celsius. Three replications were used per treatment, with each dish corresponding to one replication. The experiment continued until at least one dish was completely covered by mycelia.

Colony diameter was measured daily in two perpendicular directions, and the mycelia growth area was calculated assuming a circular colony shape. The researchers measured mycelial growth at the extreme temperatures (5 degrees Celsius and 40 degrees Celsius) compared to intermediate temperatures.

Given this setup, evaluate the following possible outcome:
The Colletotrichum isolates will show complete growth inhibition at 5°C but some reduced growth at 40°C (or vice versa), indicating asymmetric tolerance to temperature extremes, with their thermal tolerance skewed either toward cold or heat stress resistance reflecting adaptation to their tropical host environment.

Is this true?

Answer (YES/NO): NO